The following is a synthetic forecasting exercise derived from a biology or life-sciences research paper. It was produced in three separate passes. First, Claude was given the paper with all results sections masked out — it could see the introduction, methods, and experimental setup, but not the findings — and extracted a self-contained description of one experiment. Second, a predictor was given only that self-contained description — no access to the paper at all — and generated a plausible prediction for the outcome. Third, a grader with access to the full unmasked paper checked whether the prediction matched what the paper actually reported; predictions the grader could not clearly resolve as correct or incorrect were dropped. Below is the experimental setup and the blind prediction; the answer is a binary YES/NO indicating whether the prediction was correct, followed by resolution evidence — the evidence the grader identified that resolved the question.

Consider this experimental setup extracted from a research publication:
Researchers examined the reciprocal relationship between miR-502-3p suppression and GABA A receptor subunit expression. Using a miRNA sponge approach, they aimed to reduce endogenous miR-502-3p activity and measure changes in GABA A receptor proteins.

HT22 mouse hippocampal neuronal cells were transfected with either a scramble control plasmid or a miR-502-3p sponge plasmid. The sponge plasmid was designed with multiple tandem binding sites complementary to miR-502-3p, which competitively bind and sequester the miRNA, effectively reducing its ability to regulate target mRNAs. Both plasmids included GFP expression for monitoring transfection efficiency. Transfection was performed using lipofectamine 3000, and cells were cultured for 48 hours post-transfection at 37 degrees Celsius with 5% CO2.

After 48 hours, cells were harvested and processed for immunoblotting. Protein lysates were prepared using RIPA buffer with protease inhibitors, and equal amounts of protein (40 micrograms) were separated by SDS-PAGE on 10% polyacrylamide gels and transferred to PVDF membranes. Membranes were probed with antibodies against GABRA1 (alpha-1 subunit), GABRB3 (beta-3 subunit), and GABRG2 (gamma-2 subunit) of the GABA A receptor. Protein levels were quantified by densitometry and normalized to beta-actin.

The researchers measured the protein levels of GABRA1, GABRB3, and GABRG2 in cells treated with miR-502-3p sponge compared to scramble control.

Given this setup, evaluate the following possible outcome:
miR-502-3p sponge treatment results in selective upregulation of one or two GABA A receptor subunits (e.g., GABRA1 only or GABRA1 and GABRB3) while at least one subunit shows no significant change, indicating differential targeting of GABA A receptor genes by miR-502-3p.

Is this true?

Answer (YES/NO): YES